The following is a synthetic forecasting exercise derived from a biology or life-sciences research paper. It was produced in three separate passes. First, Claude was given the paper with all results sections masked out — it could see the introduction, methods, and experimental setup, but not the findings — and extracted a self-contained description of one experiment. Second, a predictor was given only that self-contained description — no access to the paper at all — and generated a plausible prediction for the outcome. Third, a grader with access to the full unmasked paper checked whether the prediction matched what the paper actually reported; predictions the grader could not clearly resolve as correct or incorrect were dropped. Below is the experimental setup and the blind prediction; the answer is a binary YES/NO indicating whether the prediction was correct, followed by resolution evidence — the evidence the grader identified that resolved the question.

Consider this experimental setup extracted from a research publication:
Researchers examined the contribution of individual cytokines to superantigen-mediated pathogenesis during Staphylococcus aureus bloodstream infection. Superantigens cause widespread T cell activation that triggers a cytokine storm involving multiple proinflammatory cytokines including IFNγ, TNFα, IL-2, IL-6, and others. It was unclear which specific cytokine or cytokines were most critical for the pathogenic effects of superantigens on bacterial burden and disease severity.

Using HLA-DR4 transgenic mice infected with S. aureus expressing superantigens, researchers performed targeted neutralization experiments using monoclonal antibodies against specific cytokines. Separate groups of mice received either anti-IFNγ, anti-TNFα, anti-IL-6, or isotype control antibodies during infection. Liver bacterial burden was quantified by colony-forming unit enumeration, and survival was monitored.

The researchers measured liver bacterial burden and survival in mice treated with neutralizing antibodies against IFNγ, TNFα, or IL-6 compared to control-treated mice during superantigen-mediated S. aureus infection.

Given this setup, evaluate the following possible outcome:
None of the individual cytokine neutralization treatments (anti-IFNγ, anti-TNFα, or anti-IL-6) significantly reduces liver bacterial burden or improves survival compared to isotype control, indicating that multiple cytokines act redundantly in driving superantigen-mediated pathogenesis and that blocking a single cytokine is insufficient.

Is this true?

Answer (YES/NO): NO